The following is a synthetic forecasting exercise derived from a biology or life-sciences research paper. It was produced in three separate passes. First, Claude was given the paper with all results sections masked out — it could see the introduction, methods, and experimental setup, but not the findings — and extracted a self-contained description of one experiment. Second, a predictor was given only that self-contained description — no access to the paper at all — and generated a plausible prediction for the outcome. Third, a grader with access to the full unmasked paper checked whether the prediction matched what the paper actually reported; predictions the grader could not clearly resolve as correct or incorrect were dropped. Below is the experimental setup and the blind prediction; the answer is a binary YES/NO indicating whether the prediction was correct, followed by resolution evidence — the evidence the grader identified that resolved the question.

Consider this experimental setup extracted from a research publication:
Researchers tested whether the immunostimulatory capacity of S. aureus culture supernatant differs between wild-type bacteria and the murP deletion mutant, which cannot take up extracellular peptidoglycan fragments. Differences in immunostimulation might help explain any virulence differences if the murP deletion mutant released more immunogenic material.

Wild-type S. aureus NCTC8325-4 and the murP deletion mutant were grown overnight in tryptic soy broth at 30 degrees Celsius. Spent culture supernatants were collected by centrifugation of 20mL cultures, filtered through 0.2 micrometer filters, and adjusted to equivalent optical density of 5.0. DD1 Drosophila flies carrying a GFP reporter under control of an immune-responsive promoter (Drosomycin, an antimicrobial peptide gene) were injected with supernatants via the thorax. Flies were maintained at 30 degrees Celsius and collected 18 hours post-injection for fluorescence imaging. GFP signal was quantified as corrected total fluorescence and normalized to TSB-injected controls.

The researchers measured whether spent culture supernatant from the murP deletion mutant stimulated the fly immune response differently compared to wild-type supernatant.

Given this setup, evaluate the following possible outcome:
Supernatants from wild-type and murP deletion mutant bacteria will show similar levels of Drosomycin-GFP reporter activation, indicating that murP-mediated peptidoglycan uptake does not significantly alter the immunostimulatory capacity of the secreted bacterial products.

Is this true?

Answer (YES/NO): YES